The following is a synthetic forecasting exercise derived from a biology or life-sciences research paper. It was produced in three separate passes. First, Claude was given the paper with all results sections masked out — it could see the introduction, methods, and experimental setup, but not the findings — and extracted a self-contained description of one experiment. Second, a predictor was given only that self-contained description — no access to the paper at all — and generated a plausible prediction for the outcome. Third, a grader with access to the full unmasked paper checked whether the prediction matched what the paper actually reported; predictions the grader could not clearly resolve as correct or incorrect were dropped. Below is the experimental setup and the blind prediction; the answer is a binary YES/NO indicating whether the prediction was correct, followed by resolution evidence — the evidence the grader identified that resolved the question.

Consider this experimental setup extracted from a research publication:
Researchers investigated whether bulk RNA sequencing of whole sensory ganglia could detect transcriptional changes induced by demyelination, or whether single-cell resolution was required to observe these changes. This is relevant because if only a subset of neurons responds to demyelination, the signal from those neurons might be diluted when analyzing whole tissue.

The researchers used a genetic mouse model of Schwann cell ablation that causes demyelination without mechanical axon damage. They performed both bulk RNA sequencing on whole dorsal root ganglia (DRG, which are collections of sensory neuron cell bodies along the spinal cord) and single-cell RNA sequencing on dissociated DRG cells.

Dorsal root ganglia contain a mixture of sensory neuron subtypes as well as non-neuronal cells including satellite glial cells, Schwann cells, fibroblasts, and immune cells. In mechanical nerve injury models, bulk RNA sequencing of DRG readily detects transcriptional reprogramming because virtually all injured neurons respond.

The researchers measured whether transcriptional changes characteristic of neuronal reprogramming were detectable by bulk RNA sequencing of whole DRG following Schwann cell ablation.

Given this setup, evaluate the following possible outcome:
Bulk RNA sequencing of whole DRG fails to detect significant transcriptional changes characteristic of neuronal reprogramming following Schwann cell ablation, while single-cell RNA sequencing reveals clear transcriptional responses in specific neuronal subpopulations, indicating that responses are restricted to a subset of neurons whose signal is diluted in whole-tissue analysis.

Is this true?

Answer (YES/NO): NO